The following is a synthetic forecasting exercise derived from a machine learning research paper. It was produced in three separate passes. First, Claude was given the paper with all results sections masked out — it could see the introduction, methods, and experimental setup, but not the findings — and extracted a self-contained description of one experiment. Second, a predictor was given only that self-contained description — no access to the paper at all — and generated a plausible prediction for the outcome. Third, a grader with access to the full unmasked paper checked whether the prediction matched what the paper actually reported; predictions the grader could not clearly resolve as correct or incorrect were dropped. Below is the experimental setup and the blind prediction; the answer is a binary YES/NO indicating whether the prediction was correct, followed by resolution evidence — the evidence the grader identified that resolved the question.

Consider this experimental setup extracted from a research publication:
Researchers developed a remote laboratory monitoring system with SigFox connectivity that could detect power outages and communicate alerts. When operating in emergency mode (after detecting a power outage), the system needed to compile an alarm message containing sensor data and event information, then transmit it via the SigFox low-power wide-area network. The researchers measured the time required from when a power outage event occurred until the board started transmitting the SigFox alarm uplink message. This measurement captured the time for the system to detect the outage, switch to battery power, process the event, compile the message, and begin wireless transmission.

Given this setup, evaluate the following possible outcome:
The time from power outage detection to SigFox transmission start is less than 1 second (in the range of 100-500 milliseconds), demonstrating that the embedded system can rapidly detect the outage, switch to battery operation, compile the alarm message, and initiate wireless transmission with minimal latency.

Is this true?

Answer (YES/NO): NO